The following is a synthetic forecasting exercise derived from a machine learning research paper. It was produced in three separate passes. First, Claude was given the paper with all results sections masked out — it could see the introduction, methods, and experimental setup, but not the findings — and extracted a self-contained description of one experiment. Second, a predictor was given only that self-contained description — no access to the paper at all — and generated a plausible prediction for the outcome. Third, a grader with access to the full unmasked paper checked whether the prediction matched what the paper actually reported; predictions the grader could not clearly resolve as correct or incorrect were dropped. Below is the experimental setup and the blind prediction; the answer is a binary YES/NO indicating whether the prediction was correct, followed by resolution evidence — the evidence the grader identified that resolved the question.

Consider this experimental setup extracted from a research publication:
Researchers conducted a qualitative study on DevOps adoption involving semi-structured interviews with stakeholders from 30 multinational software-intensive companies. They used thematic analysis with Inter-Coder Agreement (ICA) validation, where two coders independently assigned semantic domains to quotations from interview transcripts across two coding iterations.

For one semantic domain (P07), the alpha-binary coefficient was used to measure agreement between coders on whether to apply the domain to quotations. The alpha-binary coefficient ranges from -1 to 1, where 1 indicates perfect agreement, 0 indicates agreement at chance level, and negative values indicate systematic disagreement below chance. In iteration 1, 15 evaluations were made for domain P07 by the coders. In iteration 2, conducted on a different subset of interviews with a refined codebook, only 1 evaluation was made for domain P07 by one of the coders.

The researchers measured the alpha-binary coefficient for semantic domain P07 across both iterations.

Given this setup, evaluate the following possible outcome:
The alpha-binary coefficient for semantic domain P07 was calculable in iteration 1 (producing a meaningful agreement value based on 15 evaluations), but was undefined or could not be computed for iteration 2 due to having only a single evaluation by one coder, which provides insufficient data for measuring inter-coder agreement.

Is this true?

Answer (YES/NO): NO